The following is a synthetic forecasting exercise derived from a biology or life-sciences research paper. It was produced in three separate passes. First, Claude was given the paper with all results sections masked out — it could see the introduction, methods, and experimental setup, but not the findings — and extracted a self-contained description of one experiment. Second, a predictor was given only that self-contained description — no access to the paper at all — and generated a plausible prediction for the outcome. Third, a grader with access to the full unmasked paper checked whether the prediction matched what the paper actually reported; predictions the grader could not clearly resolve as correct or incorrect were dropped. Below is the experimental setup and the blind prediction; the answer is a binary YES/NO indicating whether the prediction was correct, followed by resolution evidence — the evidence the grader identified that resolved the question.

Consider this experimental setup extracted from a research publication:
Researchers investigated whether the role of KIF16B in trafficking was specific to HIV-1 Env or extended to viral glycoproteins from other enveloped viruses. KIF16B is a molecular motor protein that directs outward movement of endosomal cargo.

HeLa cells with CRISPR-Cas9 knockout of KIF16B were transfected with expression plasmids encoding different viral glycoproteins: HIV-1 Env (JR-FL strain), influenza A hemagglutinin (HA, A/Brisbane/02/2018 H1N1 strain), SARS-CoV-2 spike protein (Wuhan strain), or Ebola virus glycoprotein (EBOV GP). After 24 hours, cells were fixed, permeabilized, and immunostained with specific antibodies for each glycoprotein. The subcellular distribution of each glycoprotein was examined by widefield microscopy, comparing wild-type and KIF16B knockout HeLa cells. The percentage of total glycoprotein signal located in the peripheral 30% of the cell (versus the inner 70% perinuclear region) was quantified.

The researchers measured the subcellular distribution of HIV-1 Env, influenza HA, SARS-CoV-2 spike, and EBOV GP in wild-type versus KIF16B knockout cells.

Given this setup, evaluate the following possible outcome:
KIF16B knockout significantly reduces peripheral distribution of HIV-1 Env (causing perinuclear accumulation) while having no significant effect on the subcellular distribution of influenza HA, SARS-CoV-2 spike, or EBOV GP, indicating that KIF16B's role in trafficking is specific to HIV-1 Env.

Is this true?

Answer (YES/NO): YES